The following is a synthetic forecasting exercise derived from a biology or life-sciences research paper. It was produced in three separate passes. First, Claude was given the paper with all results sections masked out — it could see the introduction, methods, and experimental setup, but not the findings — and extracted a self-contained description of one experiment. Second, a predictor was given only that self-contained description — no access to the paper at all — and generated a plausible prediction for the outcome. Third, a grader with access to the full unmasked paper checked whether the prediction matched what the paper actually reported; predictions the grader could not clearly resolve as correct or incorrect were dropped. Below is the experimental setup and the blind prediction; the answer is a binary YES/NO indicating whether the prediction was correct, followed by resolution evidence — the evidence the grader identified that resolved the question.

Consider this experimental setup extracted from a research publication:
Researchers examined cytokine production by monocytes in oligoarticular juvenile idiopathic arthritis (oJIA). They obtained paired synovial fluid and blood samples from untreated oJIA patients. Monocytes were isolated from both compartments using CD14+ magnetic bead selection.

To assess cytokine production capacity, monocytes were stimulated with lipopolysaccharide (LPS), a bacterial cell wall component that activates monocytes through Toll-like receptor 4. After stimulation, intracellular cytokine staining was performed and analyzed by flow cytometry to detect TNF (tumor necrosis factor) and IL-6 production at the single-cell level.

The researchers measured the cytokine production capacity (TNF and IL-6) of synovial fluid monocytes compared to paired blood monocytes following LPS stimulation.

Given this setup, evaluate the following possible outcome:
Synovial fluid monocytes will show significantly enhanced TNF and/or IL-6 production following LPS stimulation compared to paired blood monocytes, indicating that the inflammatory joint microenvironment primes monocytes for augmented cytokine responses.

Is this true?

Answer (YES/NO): NO